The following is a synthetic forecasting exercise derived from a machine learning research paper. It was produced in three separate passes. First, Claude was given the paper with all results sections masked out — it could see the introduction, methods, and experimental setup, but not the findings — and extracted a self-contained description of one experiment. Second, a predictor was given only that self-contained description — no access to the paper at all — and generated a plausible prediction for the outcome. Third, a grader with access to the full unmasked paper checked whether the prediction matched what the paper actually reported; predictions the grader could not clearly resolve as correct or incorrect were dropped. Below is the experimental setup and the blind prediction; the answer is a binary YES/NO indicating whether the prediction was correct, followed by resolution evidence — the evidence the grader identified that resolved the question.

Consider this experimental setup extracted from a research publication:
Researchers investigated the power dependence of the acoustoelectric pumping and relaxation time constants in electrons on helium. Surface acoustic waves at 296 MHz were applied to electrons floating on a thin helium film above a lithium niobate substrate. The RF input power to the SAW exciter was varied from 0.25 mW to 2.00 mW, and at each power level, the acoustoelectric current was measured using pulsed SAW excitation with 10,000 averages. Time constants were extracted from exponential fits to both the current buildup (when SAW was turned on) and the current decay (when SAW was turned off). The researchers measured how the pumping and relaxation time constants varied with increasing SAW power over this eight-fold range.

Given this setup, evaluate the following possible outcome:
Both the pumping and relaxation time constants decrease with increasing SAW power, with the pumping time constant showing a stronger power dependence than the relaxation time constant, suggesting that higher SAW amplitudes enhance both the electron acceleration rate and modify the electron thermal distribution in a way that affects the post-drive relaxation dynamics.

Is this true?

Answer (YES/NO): NO